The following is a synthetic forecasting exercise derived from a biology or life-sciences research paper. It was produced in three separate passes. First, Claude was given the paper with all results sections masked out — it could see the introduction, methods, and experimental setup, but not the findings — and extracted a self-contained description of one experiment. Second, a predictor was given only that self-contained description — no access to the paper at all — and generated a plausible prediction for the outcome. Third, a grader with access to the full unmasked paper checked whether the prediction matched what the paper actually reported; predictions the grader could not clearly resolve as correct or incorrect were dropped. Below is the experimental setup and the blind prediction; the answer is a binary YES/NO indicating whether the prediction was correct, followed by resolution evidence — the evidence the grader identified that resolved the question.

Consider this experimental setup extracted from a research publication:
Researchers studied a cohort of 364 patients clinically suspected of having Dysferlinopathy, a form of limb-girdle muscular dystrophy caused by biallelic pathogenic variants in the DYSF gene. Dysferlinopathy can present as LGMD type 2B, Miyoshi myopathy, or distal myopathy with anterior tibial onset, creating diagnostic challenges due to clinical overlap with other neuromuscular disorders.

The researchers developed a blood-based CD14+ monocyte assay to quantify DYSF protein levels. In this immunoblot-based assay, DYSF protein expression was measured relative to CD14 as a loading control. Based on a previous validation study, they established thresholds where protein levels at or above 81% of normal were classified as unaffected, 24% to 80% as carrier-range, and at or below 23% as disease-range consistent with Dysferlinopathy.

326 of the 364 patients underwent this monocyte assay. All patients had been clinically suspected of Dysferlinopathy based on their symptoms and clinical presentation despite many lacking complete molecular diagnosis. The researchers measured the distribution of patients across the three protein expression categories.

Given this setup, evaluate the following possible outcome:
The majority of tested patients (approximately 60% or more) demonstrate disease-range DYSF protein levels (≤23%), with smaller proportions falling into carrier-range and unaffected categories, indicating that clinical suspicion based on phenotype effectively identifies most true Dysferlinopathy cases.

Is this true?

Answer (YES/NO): YES